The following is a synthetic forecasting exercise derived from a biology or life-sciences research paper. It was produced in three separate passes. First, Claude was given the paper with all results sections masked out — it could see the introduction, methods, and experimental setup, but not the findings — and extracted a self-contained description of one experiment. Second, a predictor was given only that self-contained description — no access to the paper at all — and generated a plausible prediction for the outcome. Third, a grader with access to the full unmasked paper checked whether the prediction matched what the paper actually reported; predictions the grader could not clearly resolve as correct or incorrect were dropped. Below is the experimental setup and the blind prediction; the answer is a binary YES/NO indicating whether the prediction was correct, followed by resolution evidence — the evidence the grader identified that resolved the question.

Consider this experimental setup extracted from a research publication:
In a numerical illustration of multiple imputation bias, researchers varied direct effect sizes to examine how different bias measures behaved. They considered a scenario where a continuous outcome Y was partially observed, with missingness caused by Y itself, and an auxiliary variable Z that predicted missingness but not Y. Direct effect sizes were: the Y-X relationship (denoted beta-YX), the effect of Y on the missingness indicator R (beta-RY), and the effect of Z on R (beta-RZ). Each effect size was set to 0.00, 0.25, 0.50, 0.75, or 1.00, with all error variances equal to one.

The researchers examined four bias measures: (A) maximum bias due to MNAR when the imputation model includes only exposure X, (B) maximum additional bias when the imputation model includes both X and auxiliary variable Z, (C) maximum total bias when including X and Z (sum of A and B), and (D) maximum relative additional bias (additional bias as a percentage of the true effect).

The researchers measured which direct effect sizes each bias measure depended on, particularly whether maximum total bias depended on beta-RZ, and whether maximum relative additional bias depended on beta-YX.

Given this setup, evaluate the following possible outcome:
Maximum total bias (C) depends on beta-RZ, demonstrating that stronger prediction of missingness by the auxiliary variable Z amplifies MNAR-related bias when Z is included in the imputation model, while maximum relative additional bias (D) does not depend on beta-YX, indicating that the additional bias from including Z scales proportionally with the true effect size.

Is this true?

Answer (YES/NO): NO